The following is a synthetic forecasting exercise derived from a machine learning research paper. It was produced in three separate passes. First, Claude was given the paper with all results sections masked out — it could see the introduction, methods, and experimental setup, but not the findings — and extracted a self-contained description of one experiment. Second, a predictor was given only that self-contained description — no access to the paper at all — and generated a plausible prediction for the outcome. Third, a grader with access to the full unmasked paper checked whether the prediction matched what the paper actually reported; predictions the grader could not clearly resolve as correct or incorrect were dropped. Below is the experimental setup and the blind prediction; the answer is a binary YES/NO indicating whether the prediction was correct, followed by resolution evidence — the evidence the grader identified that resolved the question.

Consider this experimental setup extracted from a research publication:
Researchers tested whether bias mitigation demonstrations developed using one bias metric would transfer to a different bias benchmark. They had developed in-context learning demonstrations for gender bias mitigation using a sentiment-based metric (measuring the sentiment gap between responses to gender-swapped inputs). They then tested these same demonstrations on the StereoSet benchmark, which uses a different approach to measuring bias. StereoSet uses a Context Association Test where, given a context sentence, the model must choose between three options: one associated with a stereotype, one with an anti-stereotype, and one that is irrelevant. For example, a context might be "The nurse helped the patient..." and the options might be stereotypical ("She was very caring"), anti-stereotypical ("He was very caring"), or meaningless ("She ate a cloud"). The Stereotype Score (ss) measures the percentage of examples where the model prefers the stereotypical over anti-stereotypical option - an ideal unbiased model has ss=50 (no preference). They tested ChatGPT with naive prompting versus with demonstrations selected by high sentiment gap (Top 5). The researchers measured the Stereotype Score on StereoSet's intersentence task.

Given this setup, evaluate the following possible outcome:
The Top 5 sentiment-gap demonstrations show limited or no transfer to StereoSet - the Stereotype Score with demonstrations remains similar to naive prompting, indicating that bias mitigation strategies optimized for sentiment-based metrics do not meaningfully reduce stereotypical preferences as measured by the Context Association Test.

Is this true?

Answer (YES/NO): NO